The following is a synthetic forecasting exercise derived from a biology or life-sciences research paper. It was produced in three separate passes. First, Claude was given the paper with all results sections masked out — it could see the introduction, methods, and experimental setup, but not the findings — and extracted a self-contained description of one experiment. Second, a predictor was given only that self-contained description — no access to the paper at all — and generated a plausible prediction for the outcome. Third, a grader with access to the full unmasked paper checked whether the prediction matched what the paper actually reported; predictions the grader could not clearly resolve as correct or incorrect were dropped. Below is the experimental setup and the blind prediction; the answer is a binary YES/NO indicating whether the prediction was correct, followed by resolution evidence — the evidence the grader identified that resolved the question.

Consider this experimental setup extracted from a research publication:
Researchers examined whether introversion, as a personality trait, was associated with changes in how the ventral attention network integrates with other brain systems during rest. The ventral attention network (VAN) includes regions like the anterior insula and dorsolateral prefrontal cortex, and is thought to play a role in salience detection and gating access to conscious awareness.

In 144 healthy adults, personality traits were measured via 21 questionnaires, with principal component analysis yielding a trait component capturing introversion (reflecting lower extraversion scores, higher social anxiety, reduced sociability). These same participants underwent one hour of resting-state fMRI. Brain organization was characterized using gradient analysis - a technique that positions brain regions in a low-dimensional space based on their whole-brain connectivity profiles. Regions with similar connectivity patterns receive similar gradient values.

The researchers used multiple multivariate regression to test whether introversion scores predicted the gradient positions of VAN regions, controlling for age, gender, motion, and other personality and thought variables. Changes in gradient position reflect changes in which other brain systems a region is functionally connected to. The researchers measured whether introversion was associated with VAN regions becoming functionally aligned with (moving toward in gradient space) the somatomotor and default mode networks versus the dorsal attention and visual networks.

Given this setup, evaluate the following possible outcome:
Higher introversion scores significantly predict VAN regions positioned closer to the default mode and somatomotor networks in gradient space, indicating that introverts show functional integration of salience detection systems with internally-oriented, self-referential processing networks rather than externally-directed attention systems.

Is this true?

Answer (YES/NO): YES